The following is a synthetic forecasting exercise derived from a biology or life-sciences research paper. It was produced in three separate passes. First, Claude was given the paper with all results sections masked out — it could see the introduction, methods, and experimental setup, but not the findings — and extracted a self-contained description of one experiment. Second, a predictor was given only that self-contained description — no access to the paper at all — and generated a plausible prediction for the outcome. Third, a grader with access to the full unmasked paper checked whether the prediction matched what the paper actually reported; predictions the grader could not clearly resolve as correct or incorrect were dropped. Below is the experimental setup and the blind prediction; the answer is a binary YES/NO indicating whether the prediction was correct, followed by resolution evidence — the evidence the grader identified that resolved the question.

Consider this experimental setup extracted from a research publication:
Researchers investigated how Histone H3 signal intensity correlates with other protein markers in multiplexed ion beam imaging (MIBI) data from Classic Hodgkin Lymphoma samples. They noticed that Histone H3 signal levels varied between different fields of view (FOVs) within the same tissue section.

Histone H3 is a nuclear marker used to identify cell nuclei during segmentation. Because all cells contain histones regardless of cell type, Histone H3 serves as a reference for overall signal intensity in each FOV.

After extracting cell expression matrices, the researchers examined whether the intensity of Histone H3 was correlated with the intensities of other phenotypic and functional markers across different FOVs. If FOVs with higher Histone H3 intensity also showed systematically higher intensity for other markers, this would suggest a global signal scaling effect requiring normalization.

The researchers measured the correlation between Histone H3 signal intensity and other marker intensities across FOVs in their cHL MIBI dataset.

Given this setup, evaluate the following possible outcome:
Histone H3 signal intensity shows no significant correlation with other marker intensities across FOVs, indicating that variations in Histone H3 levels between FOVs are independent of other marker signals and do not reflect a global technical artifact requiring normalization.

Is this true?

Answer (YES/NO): NO